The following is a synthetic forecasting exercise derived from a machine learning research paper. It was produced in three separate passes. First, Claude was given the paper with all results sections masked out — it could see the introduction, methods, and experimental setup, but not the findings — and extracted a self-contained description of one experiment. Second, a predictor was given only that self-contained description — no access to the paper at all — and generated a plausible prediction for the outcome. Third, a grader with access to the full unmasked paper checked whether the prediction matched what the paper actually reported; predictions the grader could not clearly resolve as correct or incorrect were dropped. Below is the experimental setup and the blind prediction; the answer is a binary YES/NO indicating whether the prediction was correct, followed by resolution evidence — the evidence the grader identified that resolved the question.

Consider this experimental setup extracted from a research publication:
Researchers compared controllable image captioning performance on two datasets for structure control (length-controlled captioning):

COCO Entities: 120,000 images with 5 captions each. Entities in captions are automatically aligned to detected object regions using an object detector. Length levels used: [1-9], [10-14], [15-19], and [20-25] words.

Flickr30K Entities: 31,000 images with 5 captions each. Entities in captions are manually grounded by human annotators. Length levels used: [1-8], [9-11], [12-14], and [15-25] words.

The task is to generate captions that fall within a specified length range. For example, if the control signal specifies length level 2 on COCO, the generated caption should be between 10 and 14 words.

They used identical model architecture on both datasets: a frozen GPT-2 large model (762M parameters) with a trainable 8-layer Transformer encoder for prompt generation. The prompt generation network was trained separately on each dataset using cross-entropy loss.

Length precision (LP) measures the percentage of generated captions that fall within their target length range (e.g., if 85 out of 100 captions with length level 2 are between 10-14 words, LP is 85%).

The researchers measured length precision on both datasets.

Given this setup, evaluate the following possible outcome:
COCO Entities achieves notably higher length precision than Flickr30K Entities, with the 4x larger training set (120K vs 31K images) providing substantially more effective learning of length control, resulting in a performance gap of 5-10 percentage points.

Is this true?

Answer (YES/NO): NO